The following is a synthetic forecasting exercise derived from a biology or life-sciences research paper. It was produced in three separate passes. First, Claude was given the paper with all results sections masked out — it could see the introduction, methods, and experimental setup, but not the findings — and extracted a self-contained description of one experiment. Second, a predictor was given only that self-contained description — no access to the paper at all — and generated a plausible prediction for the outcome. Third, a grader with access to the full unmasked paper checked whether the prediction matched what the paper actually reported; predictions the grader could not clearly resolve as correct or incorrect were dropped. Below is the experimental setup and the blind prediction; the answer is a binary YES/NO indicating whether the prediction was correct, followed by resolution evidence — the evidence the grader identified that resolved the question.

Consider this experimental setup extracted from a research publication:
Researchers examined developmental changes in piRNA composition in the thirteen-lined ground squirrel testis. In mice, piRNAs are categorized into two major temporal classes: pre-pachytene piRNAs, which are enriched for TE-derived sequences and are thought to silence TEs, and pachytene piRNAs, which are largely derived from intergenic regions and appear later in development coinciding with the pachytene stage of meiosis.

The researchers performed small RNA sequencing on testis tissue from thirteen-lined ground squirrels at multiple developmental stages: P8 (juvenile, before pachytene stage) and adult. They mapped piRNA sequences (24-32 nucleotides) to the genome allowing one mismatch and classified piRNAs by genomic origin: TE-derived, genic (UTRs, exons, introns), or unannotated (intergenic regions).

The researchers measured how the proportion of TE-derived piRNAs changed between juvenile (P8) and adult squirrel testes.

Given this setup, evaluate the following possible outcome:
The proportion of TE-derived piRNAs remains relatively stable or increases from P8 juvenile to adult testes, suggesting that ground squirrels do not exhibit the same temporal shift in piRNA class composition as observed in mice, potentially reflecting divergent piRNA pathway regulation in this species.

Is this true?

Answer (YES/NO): YES